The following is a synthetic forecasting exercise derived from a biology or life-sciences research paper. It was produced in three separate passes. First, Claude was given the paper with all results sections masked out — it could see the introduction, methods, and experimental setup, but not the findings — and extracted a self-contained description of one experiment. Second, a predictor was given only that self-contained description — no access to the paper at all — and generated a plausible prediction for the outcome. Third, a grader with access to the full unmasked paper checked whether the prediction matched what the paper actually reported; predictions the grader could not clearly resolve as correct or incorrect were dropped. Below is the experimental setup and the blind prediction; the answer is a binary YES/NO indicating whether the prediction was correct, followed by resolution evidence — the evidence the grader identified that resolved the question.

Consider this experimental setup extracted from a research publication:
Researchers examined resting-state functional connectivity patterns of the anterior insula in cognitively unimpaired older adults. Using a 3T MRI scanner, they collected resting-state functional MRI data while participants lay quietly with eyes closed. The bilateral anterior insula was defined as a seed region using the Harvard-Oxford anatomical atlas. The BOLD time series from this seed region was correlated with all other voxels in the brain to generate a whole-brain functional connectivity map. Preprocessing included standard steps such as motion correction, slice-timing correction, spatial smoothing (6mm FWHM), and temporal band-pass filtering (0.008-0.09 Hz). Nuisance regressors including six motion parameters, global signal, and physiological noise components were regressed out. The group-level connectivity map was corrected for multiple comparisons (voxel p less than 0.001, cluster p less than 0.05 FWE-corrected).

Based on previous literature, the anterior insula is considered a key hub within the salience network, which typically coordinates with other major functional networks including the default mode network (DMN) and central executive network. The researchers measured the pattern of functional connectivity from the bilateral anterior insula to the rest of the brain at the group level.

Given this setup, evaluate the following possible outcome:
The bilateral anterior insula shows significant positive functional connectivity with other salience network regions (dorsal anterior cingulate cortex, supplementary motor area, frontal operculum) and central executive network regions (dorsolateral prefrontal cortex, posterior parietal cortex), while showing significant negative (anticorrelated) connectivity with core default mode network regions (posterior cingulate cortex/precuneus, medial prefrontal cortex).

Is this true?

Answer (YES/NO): NO